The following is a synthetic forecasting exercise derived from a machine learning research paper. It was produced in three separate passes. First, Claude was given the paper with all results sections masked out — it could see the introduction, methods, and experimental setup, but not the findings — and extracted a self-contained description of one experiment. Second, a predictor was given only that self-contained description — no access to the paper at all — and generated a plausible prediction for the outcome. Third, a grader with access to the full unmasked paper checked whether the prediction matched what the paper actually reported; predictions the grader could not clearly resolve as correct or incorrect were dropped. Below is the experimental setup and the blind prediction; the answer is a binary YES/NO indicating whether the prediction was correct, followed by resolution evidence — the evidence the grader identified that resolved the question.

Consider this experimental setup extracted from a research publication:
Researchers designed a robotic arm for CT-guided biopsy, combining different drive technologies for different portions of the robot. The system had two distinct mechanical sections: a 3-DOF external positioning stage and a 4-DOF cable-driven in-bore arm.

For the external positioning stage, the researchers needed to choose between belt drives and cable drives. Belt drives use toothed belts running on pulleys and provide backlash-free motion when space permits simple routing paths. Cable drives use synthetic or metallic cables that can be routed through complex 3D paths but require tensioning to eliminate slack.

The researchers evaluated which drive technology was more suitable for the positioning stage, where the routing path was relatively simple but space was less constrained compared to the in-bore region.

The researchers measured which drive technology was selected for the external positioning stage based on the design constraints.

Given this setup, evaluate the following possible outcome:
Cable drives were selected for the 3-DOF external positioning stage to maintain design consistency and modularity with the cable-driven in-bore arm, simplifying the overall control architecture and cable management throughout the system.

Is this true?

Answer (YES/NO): NO